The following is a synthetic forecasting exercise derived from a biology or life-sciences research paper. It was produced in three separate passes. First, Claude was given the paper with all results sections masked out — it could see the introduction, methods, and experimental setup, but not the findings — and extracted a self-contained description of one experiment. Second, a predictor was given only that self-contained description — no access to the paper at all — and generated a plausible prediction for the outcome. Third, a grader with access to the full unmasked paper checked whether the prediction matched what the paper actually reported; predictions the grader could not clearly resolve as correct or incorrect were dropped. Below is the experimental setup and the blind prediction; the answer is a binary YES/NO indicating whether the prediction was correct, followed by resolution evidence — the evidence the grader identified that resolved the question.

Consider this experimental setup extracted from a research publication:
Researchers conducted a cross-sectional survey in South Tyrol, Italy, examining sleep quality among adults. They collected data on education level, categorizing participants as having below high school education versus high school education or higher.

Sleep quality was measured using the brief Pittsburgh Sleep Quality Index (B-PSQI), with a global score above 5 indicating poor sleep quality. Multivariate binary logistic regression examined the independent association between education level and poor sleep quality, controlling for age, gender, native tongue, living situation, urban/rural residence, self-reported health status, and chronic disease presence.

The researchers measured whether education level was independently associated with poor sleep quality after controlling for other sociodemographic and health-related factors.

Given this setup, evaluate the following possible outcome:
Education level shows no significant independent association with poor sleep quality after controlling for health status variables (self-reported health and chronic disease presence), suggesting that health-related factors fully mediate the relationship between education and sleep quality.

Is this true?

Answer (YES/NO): NO